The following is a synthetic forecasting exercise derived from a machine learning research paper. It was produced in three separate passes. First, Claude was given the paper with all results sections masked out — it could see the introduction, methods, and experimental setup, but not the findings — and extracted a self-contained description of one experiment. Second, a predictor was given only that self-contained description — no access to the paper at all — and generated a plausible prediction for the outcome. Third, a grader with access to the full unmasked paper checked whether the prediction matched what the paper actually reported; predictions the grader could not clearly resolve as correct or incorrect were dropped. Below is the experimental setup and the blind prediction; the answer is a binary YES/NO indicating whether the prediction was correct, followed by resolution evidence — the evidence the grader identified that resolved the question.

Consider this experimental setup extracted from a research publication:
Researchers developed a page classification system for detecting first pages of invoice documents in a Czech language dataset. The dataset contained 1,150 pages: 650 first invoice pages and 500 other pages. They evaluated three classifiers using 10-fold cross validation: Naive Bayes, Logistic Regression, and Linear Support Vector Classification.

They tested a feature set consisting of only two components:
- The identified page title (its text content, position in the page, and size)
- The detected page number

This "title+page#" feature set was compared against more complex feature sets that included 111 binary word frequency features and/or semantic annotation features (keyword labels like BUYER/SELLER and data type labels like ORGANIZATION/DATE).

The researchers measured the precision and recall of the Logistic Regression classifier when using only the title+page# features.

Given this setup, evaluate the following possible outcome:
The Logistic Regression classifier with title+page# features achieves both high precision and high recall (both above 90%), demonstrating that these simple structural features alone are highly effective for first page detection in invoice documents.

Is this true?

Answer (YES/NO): YES